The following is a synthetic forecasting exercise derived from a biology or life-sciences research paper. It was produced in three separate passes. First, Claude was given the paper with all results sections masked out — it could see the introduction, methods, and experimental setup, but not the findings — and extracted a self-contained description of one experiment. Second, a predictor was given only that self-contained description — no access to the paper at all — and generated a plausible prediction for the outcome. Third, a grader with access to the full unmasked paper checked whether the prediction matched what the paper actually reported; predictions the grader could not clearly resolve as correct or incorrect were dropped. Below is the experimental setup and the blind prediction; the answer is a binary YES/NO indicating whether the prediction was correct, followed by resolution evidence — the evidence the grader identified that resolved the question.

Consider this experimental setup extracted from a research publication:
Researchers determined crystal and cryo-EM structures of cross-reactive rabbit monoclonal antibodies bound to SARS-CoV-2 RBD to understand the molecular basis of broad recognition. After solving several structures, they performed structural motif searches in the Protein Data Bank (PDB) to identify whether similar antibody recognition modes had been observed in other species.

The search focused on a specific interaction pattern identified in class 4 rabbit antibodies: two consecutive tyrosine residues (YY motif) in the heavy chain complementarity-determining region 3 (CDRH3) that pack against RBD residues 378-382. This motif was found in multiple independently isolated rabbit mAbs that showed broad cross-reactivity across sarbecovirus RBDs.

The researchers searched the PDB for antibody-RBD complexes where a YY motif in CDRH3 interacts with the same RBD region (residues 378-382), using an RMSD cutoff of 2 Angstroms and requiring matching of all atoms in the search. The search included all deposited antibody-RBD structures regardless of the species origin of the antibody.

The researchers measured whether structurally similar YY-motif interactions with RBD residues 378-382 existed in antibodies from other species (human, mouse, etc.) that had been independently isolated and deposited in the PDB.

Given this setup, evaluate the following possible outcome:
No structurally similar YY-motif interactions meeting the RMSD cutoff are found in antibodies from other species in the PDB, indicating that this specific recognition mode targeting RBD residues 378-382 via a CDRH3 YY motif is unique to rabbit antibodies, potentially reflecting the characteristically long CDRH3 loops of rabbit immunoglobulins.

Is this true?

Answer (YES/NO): NO